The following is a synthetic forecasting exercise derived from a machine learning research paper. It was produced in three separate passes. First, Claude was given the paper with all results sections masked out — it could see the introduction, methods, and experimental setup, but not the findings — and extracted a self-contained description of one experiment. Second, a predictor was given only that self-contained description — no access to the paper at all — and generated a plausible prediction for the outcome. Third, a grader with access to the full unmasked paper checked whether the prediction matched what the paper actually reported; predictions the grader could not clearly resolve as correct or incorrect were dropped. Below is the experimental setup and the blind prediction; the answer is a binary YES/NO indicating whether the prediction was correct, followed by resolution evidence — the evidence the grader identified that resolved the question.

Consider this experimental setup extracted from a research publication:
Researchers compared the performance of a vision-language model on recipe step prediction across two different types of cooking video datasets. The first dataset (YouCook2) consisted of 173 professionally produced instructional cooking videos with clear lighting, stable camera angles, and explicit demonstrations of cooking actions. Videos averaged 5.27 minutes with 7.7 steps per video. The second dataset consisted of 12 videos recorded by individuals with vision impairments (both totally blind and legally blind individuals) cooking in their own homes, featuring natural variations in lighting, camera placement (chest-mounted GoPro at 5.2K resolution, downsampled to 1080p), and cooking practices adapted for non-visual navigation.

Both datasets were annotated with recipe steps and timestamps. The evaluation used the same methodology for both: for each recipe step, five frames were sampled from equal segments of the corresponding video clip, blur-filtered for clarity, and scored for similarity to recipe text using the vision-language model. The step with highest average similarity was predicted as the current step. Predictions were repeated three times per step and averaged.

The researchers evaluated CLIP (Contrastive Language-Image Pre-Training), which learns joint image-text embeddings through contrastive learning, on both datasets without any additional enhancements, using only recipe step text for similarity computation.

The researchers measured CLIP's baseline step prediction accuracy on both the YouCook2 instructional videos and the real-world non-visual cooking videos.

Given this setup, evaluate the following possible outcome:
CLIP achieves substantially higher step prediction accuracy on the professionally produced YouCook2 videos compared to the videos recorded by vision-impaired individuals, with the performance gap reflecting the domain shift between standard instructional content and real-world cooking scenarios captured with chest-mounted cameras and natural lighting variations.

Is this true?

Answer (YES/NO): YES